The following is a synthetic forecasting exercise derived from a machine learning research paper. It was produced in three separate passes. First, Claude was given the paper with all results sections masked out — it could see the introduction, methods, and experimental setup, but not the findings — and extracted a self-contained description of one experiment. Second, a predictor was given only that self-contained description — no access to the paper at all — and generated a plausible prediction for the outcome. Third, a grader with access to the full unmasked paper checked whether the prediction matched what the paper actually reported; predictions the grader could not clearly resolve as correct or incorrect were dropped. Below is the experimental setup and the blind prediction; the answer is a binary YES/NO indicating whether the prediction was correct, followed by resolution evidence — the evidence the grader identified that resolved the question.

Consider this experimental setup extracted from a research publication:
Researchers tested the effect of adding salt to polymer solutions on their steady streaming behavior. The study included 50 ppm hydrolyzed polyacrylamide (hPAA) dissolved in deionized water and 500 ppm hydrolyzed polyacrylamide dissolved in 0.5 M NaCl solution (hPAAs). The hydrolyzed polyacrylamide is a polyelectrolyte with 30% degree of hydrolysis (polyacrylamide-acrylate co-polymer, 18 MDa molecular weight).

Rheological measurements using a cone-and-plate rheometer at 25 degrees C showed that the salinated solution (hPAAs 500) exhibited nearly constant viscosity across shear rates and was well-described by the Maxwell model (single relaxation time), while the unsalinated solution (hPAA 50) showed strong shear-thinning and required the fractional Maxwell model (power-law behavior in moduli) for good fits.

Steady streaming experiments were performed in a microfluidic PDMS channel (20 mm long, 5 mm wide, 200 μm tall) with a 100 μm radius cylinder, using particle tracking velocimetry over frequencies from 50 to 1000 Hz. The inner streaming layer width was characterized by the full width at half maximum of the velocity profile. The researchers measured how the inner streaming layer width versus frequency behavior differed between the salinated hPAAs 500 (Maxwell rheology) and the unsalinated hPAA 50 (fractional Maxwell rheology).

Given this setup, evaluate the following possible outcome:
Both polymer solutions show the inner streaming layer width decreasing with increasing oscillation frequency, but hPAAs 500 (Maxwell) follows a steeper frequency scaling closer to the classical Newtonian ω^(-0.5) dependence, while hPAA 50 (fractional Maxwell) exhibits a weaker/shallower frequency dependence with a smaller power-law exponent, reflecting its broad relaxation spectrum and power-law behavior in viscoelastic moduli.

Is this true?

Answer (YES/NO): NO